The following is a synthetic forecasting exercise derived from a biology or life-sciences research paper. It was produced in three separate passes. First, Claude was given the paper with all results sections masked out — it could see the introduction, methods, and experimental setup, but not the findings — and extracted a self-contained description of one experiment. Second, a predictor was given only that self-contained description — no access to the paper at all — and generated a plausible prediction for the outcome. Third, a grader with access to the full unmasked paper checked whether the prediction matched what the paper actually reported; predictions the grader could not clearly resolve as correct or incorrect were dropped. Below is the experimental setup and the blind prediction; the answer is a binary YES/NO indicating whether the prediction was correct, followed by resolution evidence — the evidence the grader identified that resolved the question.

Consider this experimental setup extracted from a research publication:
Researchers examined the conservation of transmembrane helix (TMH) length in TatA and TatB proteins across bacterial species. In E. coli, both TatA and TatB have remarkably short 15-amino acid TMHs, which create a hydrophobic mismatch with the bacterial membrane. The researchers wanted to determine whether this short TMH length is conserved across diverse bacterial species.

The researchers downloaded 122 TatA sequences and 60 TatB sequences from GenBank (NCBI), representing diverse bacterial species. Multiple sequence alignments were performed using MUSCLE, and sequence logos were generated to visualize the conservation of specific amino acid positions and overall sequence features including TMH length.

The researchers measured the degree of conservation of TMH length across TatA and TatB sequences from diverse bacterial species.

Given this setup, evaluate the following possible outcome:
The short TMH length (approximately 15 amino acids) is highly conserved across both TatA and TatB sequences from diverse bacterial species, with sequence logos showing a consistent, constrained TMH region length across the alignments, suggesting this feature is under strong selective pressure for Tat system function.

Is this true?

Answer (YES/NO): NO